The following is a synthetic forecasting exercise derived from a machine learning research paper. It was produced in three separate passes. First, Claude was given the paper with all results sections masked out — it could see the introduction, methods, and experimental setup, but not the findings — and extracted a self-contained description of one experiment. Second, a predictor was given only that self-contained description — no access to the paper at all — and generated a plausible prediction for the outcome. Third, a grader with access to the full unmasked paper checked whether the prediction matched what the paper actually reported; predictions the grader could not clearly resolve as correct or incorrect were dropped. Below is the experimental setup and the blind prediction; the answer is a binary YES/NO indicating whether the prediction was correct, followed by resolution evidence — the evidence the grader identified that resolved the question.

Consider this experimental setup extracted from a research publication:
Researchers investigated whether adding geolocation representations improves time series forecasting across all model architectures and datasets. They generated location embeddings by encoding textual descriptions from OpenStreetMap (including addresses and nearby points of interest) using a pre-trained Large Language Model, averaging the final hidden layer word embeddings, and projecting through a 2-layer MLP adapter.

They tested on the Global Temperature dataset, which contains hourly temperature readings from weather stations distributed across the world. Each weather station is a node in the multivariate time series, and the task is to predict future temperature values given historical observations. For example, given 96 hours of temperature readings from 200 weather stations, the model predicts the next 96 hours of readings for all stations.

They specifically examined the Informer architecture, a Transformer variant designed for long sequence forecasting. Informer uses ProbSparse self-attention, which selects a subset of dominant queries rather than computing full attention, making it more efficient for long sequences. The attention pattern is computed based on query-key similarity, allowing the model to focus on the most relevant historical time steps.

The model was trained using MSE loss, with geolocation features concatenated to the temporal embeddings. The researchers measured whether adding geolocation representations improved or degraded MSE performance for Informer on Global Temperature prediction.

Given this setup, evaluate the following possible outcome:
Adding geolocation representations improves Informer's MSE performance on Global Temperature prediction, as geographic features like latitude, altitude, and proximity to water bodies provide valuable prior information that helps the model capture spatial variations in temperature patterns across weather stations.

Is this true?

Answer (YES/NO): NO